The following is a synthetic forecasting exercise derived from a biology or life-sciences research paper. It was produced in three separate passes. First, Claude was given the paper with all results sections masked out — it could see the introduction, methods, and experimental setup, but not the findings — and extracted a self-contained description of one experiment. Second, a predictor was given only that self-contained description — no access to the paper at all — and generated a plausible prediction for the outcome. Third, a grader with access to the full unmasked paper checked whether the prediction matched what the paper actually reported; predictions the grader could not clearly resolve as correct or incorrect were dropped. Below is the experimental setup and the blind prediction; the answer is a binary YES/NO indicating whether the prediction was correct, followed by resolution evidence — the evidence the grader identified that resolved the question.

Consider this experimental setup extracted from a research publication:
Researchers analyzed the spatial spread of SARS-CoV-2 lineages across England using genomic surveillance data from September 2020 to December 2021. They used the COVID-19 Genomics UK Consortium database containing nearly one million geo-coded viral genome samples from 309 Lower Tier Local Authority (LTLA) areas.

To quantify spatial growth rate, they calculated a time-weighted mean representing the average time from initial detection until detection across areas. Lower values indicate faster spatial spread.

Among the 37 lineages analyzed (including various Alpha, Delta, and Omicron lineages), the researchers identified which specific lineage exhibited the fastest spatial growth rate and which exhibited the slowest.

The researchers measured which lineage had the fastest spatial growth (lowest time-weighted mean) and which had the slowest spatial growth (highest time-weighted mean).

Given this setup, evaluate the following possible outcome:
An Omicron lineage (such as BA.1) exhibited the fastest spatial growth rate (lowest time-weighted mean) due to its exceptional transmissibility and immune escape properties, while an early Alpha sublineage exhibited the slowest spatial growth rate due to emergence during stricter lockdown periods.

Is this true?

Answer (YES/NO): NO